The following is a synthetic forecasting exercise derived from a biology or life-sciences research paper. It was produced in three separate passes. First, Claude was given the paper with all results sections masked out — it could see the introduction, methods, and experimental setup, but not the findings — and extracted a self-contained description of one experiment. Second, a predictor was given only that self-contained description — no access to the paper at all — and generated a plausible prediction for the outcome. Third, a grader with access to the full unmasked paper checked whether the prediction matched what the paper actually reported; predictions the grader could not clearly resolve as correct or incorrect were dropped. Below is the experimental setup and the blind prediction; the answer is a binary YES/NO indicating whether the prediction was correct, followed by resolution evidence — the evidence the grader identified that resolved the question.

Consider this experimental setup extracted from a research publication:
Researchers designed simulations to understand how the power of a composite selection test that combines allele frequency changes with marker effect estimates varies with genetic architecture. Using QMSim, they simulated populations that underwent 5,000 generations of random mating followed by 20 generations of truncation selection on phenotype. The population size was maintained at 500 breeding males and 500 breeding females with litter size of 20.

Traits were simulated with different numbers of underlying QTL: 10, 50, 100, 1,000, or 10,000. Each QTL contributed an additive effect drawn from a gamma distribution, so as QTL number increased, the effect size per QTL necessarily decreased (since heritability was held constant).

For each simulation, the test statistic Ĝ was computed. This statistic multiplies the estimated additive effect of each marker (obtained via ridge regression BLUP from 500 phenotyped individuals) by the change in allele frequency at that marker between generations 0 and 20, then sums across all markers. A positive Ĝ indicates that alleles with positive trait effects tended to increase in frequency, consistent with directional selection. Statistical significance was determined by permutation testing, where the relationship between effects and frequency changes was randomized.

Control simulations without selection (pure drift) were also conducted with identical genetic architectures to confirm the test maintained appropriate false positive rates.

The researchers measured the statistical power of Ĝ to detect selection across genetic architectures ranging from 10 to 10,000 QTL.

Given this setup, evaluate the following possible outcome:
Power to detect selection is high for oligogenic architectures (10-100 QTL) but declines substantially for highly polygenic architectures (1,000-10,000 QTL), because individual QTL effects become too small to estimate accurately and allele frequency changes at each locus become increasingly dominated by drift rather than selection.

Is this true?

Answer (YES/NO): NO